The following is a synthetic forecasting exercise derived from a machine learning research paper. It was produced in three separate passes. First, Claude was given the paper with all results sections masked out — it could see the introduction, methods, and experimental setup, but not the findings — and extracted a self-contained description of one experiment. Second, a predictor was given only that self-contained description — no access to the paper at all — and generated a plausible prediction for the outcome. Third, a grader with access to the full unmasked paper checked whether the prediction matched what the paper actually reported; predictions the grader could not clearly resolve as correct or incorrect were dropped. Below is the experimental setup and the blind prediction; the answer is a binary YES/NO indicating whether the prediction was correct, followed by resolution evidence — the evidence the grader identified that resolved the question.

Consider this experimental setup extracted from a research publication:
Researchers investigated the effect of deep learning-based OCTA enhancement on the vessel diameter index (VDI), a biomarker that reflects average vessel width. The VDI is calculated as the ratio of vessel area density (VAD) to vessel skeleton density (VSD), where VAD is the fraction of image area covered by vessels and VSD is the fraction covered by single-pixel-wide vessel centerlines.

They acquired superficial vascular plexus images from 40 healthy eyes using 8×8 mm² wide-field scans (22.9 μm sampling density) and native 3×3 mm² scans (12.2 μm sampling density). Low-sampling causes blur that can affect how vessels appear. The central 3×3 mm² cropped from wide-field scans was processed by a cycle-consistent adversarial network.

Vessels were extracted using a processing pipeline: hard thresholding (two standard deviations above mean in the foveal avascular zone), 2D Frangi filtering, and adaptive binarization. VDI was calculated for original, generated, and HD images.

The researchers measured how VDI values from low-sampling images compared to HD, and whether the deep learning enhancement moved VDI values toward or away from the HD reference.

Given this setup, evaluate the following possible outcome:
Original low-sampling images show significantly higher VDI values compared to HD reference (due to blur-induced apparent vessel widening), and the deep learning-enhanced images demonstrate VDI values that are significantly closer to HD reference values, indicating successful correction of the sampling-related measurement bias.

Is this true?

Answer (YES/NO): YES